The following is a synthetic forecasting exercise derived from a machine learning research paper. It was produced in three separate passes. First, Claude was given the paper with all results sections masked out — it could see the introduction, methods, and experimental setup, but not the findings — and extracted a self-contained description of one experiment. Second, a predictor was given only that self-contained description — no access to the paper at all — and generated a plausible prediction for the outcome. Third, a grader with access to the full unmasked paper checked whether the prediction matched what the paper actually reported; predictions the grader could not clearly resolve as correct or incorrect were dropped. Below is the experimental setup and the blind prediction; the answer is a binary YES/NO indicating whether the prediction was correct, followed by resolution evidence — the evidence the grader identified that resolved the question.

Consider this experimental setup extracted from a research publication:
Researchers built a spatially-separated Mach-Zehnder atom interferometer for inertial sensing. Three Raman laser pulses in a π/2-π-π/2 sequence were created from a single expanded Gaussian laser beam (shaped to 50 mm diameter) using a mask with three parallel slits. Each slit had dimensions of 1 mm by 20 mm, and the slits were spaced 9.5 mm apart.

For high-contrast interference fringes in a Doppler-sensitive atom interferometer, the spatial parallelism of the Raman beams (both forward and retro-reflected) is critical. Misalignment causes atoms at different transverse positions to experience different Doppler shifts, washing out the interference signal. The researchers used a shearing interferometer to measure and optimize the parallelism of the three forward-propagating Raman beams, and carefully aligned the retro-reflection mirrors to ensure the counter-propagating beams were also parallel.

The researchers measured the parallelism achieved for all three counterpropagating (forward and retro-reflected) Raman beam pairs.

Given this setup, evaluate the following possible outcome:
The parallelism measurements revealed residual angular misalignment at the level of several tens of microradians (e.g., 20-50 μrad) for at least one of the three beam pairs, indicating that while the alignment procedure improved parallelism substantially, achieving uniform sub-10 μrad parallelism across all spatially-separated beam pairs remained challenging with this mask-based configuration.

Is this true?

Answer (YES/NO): NO